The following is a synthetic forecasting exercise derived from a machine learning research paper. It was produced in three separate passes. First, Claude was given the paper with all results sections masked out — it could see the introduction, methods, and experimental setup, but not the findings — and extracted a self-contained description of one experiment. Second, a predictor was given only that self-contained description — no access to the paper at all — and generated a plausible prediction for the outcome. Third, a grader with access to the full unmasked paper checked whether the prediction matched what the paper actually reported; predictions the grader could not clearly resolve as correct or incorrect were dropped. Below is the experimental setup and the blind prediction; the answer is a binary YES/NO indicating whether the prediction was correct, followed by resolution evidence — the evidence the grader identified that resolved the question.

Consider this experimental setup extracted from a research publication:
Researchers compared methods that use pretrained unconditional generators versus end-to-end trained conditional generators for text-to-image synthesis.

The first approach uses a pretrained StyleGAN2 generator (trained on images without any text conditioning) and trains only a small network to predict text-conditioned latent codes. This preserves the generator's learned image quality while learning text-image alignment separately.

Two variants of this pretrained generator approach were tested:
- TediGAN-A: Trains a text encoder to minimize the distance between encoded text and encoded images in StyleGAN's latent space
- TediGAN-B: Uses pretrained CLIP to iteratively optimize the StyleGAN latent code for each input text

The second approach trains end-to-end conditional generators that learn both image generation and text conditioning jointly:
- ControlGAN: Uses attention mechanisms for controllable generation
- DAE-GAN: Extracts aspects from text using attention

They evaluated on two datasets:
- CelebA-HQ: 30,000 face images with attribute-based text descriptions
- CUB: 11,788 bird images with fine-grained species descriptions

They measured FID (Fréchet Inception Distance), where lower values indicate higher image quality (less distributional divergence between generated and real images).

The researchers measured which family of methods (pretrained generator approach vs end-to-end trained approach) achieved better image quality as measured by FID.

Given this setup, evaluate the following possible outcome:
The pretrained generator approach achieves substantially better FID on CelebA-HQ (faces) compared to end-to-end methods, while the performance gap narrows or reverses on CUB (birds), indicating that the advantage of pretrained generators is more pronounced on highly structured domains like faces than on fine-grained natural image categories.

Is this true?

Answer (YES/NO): YES